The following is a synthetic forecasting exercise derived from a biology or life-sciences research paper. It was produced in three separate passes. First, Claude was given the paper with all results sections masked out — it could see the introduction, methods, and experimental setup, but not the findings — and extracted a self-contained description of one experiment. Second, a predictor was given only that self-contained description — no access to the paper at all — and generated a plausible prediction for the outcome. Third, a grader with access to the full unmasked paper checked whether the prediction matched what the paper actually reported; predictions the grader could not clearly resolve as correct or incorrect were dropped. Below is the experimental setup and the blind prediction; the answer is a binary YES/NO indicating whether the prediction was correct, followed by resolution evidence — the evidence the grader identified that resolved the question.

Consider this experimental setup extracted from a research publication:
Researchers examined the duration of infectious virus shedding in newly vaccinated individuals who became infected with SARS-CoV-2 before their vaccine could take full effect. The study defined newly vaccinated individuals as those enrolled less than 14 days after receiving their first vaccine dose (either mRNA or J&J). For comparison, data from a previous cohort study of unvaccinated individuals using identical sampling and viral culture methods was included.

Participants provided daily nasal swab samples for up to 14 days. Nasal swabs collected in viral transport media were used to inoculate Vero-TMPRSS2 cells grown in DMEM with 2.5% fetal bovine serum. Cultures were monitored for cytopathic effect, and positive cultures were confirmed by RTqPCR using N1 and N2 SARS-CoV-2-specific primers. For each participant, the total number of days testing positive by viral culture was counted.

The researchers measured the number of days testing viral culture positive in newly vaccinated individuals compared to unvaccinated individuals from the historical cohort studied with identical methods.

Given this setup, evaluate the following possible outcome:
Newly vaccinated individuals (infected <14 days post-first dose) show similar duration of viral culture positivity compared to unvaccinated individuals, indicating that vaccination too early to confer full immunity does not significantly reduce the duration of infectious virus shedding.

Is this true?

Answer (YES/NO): YES